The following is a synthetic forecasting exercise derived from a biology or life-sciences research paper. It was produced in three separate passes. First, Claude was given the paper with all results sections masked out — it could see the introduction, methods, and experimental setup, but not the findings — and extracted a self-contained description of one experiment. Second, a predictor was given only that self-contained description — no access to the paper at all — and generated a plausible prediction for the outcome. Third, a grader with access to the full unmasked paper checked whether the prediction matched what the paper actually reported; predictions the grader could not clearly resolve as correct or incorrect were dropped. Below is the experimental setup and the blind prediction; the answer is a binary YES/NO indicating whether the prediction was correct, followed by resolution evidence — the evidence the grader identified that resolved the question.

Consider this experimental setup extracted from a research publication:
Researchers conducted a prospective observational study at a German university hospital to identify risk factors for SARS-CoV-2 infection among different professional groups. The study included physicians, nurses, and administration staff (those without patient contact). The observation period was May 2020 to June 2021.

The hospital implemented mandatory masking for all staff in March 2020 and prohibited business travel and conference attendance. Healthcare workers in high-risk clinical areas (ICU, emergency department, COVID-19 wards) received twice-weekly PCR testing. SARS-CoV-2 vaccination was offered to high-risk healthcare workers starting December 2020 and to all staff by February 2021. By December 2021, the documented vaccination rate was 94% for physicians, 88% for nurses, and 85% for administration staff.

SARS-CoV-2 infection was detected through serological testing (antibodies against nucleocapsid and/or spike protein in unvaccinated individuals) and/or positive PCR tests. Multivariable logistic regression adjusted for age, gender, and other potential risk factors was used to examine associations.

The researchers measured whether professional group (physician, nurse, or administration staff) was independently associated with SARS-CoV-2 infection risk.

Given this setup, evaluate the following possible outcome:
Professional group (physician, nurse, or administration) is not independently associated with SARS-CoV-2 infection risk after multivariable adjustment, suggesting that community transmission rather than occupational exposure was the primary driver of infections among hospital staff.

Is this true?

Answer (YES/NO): NO